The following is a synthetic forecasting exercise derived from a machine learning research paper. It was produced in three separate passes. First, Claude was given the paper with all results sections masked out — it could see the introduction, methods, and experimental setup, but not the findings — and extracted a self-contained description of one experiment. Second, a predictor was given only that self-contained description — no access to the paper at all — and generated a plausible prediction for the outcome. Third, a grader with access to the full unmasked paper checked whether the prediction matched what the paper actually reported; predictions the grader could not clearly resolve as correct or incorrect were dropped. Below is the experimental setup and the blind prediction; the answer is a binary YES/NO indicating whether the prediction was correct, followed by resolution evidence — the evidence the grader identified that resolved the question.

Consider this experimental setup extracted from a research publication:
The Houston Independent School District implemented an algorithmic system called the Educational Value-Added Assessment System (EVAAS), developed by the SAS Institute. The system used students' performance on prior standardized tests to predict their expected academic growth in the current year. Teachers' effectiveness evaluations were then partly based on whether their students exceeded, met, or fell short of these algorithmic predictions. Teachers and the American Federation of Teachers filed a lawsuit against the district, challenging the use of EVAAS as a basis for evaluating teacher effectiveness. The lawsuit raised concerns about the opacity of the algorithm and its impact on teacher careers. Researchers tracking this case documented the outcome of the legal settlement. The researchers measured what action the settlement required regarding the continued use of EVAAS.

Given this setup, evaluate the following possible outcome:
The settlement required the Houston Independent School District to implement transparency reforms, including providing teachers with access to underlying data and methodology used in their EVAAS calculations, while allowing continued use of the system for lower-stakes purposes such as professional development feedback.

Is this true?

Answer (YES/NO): NO